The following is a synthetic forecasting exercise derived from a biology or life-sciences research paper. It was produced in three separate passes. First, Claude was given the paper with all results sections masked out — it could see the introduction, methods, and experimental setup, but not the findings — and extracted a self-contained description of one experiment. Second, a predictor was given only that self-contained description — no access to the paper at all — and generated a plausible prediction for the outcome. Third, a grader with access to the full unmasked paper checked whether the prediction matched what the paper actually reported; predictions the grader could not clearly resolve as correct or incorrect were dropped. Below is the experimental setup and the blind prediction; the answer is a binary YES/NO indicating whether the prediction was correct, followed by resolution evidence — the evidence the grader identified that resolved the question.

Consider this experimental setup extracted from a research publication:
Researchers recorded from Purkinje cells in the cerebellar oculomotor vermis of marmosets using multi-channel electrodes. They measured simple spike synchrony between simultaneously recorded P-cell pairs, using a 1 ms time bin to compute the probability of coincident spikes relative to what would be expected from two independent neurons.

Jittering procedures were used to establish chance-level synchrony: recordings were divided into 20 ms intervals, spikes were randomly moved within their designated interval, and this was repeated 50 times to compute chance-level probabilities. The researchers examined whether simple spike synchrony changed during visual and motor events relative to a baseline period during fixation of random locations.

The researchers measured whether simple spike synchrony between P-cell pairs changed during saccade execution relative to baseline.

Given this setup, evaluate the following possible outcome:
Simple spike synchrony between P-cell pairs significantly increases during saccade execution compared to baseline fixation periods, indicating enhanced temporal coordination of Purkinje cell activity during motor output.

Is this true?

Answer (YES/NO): YES